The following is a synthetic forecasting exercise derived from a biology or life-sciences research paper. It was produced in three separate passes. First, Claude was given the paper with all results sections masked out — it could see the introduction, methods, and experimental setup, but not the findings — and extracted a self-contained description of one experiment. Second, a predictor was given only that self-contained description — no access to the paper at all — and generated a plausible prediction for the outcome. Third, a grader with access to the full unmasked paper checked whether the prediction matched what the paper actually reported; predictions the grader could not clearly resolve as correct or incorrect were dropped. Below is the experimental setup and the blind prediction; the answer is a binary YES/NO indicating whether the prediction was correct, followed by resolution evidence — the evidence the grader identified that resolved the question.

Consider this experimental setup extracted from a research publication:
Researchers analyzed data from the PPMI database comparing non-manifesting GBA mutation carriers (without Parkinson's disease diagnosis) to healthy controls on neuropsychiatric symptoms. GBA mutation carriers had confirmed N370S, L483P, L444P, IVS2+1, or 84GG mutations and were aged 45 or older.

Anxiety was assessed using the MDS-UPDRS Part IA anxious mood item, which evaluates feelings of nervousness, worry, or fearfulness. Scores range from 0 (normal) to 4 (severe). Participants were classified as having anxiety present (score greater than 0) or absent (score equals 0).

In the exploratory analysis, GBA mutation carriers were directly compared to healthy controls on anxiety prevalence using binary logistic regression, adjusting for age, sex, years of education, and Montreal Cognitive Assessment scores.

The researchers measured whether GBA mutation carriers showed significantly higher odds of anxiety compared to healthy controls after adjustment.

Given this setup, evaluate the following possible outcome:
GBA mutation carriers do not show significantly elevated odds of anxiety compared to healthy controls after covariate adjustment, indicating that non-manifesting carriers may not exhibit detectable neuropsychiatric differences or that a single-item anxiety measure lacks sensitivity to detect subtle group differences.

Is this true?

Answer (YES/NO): YES